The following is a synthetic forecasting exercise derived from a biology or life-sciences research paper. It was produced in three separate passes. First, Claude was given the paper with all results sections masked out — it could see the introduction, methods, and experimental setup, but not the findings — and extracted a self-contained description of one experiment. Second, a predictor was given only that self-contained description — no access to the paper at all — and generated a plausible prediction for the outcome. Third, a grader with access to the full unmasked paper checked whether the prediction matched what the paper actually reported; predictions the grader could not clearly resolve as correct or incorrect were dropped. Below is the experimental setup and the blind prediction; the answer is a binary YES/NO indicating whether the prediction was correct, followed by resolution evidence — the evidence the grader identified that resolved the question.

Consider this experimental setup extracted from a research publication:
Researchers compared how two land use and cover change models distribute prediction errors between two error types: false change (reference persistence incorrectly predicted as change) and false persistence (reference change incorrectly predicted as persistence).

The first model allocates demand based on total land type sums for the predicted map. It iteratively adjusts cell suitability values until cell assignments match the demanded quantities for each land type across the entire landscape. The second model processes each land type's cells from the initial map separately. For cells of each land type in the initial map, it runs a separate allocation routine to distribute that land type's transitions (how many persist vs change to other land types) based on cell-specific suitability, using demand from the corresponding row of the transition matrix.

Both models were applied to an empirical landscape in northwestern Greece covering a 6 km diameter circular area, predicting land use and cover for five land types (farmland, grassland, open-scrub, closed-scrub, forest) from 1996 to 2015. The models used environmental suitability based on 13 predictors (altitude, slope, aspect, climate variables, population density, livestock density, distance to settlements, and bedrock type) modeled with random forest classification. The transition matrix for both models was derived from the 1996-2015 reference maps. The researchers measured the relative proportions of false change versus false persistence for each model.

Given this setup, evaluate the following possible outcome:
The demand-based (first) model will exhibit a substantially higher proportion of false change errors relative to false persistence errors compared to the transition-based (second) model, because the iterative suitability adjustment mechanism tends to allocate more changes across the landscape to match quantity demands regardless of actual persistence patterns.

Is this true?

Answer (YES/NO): YES